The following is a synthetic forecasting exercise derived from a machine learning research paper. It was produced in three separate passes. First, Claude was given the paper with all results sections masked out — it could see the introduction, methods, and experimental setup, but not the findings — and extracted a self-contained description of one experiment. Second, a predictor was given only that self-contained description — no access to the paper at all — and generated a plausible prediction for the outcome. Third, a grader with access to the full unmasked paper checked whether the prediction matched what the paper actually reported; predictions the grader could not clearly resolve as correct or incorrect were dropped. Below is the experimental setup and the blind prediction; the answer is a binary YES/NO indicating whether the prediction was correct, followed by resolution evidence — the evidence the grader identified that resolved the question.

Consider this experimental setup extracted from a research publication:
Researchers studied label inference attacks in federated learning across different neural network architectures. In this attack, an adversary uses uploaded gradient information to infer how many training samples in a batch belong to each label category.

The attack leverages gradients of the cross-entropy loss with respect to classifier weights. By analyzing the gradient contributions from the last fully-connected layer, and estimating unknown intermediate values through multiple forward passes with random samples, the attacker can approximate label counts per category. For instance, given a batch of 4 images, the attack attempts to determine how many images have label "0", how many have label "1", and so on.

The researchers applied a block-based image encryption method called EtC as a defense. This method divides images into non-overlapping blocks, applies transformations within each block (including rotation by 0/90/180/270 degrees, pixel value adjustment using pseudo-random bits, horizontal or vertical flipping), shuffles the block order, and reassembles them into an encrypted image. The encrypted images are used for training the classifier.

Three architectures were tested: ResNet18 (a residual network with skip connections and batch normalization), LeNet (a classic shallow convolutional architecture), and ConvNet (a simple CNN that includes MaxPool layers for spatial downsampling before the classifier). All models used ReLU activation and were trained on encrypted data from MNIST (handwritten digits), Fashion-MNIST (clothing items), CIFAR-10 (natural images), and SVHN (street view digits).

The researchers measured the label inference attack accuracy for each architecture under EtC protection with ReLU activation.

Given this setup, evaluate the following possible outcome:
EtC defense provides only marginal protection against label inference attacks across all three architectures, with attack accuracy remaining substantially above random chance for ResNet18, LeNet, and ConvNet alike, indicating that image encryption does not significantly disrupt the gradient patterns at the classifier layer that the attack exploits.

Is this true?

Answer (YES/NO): YES